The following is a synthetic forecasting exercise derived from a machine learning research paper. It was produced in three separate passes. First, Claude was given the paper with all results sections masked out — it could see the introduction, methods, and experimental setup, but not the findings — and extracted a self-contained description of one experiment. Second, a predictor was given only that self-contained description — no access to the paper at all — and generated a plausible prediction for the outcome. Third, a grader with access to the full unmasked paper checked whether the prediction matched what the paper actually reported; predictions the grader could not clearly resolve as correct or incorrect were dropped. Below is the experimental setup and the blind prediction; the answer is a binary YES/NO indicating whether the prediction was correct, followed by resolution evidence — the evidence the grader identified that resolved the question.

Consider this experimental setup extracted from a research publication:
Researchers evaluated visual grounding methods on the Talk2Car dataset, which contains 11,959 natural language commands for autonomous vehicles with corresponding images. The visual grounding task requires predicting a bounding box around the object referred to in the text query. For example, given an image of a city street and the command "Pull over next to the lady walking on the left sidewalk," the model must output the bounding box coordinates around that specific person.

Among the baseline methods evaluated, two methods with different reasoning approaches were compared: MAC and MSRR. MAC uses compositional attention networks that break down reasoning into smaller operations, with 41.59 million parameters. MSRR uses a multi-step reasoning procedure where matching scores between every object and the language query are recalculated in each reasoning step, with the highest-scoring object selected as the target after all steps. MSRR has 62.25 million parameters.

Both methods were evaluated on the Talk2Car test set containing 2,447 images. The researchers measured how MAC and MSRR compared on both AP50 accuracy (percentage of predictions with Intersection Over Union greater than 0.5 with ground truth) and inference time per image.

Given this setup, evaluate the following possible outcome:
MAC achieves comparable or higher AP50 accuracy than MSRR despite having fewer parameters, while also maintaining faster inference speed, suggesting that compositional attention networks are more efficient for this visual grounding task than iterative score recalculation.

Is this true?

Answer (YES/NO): NO